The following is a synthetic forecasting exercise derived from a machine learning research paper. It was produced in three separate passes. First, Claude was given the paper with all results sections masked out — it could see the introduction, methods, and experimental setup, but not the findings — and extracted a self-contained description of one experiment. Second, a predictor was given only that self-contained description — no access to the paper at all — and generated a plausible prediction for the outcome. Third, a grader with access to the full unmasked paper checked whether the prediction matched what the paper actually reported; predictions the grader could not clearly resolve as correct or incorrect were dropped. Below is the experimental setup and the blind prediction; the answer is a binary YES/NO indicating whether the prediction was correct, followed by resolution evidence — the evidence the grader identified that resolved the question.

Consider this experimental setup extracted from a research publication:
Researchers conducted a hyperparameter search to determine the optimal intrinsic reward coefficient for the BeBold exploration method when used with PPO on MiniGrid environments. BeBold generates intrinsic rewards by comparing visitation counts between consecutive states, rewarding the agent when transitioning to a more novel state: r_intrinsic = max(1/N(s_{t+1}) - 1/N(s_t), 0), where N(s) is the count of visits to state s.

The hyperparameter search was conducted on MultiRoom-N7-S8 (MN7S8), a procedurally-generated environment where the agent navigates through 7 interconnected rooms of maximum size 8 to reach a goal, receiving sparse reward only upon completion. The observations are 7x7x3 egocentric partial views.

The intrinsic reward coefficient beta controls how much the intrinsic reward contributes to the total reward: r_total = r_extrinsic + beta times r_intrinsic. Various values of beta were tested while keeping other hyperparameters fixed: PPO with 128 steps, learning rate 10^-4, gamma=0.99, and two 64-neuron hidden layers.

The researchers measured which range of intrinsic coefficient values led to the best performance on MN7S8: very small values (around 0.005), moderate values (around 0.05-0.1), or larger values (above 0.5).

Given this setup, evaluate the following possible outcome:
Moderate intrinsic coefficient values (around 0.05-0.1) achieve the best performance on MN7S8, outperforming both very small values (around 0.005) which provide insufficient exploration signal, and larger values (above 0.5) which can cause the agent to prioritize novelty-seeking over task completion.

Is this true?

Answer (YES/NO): NO